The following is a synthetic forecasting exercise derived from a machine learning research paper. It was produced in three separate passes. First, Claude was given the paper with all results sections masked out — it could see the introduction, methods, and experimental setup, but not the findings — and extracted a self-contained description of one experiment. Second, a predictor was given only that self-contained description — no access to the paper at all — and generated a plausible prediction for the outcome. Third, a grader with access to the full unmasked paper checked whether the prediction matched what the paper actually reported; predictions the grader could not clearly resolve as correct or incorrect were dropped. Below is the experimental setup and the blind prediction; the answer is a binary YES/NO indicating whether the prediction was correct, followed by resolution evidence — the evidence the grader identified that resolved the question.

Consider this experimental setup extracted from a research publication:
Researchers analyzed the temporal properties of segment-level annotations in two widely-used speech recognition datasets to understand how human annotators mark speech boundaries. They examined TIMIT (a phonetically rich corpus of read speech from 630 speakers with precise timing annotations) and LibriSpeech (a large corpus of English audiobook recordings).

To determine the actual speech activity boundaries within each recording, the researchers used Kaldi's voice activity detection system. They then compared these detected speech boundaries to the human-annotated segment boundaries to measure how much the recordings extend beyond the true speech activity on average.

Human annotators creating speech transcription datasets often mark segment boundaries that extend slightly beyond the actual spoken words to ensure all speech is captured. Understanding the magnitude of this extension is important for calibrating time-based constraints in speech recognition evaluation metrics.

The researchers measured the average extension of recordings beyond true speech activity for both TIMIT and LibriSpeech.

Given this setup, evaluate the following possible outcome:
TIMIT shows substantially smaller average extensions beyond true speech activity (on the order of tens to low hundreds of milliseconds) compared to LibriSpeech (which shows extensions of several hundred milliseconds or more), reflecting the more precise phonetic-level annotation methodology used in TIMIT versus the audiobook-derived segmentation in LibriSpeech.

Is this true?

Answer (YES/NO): NO